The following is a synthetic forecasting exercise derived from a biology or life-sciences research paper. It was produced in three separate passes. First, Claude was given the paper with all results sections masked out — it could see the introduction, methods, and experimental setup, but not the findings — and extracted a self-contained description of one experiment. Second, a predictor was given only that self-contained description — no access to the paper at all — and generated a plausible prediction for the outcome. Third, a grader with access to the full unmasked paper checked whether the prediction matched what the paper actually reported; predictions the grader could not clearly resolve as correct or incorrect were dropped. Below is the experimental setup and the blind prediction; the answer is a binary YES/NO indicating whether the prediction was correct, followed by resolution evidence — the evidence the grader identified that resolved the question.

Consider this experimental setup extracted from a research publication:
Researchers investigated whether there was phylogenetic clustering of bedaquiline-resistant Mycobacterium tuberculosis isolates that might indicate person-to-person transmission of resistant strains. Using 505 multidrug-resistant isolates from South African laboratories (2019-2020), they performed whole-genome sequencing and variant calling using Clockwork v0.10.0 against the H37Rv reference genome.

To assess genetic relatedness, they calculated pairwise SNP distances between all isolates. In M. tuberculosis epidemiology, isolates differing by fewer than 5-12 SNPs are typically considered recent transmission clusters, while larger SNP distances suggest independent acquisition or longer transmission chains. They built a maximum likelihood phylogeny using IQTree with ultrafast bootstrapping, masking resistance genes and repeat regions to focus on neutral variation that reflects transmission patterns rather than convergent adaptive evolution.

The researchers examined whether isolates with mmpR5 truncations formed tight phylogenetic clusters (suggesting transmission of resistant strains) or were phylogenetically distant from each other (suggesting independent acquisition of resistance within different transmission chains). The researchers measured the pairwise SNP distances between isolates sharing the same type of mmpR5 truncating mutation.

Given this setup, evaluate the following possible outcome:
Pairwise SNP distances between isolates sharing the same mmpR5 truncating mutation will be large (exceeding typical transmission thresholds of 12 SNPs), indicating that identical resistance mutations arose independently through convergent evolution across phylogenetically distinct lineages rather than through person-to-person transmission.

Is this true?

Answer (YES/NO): YES